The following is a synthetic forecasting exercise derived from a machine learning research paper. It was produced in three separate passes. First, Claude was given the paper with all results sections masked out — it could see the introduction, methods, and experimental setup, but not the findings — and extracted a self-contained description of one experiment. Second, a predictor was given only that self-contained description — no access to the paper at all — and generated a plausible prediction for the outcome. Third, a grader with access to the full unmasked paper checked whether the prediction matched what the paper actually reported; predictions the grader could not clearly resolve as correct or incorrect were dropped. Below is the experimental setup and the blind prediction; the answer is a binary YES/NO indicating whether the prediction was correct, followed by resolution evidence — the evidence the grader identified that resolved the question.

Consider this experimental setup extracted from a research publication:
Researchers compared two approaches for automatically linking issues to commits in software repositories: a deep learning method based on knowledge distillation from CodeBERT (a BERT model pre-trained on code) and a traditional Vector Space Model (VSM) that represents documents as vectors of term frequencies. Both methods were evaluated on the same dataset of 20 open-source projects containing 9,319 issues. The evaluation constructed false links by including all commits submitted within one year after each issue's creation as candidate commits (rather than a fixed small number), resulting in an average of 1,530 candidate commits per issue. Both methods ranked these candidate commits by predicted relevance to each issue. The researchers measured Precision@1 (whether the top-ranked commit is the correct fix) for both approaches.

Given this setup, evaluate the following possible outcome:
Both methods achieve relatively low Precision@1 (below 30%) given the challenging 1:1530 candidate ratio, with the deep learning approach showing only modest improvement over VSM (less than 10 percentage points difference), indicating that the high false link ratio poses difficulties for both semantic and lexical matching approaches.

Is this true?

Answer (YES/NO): NO